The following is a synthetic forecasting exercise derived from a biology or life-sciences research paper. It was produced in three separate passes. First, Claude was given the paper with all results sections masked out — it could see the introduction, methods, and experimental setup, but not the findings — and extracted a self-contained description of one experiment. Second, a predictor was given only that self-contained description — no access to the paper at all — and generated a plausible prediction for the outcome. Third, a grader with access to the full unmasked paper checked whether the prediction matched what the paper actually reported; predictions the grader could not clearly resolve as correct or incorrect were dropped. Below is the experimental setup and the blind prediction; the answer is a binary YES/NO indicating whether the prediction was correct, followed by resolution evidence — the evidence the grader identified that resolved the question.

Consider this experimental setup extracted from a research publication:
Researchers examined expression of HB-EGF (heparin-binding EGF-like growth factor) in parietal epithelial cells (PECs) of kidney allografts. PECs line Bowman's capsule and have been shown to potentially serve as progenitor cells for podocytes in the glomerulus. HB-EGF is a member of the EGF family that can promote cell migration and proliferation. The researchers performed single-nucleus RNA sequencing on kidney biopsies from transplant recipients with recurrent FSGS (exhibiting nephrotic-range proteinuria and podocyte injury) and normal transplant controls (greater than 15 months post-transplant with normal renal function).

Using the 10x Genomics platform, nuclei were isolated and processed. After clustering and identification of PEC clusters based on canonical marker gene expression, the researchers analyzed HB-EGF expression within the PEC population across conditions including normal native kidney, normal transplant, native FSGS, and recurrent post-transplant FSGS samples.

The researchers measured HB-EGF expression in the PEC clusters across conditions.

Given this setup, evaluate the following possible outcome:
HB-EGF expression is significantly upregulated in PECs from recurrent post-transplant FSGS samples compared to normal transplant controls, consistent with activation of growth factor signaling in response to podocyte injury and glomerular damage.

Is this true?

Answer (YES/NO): YES